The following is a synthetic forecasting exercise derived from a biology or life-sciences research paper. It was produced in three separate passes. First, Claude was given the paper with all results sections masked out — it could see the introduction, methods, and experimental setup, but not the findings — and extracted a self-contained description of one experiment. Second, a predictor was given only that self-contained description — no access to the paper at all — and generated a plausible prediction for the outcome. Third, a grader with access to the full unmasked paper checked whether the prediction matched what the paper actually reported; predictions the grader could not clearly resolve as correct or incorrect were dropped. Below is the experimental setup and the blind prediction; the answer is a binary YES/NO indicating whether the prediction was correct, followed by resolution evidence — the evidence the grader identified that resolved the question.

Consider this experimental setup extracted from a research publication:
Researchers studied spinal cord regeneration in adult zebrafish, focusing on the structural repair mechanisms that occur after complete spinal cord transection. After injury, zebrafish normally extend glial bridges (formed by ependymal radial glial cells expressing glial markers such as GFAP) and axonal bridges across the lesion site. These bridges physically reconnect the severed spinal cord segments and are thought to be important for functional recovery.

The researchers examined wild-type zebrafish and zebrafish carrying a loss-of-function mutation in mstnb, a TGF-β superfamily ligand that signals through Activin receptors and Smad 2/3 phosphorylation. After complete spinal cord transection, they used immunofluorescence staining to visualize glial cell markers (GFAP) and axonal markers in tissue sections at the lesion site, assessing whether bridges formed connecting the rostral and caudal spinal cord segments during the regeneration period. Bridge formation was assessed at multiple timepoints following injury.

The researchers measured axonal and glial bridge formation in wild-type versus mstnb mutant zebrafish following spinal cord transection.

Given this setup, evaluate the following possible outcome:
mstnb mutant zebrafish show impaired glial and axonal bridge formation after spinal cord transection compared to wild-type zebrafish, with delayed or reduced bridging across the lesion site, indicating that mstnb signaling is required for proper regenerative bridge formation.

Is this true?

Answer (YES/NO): NO